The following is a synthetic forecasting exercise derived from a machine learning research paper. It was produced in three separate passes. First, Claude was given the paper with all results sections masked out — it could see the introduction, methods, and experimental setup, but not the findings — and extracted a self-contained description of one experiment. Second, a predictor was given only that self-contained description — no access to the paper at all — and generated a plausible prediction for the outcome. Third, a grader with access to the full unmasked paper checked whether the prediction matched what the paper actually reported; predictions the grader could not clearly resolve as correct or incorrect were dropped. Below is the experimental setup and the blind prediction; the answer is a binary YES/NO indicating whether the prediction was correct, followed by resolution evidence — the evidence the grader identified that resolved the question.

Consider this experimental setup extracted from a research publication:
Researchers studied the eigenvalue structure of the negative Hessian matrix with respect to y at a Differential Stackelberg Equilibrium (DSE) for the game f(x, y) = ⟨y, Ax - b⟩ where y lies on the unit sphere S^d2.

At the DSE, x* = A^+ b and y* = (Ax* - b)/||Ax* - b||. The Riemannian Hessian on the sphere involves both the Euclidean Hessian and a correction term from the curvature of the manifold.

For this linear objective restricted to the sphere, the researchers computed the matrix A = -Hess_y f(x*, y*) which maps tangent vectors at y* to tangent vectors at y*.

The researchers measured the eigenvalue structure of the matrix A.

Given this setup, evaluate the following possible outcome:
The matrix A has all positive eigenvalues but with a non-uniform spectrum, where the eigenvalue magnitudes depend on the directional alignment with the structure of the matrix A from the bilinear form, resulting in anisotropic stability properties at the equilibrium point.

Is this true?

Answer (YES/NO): NO